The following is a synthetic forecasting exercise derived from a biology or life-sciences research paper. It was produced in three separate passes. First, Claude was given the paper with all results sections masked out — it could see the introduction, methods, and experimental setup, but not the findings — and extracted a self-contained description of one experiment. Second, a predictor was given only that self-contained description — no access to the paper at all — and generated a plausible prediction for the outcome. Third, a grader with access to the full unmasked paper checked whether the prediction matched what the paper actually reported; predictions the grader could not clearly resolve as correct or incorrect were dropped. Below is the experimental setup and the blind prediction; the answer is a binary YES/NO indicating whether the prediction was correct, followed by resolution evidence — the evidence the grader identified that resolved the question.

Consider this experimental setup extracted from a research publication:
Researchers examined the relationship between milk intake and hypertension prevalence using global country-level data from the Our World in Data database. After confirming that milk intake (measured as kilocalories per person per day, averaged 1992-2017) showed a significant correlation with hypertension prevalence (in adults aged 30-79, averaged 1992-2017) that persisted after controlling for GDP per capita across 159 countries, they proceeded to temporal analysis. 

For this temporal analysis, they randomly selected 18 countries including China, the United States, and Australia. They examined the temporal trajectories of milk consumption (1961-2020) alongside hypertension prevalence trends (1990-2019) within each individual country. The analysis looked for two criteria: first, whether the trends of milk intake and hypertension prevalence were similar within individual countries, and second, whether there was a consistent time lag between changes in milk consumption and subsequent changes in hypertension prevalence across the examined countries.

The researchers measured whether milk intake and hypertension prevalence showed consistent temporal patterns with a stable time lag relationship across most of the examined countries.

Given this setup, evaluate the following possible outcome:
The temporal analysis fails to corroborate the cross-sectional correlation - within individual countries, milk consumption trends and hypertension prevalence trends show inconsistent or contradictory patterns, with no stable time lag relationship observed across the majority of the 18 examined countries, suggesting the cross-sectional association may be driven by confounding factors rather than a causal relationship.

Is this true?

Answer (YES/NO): YES